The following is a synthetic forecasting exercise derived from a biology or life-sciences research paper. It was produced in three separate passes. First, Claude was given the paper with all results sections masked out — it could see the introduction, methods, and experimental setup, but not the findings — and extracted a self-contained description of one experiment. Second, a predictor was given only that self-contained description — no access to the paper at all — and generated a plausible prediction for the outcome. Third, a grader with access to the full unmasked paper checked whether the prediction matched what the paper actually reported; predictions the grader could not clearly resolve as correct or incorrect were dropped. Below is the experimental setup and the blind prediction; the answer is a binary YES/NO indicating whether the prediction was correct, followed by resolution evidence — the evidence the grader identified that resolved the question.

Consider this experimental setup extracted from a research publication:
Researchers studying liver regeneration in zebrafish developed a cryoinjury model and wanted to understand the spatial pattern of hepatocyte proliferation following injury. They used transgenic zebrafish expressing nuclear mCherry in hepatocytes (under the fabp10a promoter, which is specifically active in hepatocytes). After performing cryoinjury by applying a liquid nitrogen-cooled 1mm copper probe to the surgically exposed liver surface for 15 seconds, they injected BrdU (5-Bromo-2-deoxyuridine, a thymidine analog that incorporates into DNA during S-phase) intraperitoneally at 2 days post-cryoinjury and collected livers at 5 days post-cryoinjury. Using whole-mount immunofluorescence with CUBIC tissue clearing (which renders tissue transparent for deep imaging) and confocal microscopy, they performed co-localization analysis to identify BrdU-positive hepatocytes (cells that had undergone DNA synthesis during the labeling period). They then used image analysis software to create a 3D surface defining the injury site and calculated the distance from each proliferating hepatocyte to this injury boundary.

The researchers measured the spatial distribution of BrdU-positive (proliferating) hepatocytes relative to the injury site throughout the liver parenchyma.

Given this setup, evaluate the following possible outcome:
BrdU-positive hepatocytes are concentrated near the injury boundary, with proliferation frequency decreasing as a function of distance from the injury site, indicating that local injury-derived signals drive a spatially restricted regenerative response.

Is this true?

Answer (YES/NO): NO